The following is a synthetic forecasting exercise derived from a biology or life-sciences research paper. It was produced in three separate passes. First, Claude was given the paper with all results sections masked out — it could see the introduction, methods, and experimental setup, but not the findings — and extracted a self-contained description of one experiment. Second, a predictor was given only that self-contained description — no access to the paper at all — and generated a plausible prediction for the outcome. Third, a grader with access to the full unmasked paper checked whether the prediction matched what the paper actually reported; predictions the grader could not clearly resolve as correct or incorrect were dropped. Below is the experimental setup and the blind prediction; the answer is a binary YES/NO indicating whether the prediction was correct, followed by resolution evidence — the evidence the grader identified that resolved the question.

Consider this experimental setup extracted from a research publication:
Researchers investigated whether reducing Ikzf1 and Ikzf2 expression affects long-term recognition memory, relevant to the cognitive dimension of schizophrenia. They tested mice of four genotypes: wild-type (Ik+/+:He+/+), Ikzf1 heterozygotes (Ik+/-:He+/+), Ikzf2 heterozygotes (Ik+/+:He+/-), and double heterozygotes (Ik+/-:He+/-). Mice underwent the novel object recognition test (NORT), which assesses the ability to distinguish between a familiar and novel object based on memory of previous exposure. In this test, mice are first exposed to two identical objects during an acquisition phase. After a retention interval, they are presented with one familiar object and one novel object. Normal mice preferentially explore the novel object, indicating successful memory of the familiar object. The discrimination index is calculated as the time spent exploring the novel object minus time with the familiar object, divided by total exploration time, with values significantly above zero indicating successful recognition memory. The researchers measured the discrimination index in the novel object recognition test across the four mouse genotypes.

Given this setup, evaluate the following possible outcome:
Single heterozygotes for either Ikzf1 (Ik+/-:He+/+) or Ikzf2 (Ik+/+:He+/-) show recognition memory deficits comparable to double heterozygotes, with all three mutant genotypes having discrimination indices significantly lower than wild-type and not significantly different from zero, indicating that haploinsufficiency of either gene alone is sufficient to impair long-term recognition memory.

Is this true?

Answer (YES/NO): NO